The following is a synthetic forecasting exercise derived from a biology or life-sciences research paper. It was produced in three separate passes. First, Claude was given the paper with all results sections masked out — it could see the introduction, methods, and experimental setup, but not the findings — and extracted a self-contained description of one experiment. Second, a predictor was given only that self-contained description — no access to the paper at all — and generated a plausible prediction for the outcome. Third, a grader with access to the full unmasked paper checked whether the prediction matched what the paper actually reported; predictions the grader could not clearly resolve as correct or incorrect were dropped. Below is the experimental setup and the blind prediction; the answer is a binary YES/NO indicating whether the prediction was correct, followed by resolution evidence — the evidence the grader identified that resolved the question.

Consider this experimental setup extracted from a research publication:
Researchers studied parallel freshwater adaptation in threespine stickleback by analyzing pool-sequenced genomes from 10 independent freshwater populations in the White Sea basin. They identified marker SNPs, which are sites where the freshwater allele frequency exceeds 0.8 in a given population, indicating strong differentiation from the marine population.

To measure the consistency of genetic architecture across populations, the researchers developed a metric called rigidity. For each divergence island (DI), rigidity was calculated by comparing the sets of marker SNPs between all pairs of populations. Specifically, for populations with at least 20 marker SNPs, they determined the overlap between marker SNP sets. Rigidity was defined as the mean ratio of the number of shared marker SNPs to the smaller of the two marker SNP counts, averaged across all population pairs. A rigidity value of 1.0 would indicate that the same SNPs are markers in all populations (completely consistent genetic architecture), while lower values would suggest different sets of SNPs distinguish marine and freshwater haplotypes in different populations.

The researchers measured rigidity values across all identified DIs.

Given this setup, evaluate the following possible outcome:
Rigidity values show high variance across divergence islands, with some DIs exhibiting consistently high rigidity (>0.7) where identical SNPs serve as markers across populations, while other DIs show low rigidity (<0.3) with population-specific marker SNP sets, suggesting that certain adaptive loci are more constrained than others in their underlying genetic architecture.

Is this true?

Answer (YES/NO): NO